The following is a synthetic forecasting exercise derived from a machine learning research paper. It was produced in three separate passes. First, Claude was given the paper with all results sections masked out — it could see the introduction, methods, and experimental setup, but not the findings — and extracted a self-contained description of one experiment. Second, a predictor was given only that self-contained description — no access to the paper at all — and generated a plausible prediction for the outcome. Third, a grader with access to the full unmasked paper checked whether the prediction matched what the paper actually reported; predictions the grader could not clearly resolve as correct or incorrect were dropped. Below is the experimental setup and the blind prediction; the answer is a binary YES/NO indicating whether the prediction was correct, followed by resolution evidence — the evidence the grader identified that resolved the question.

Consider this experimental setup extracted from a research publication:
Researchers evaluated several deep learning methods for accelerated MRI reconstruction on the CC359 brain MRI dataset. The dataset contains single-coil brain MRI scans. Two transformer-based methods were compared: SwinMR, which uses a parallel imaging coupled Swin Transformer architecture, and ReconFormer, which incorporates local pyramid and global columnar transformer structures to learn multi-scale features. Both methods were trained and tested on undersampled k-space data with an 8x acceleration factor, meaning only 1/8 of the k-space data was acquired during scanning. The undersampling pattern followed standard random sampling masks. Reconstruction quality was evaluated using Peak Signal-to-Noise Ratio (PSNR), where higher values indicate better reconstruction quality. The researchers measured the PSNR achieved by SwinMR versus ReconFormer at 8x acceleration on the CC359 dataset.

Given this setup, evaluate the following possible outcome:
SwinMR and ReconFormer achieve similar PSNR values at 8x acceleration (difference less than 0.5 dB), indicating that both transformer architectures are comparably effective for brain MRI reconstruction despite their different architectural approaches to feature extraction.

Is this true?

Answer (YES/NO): YES